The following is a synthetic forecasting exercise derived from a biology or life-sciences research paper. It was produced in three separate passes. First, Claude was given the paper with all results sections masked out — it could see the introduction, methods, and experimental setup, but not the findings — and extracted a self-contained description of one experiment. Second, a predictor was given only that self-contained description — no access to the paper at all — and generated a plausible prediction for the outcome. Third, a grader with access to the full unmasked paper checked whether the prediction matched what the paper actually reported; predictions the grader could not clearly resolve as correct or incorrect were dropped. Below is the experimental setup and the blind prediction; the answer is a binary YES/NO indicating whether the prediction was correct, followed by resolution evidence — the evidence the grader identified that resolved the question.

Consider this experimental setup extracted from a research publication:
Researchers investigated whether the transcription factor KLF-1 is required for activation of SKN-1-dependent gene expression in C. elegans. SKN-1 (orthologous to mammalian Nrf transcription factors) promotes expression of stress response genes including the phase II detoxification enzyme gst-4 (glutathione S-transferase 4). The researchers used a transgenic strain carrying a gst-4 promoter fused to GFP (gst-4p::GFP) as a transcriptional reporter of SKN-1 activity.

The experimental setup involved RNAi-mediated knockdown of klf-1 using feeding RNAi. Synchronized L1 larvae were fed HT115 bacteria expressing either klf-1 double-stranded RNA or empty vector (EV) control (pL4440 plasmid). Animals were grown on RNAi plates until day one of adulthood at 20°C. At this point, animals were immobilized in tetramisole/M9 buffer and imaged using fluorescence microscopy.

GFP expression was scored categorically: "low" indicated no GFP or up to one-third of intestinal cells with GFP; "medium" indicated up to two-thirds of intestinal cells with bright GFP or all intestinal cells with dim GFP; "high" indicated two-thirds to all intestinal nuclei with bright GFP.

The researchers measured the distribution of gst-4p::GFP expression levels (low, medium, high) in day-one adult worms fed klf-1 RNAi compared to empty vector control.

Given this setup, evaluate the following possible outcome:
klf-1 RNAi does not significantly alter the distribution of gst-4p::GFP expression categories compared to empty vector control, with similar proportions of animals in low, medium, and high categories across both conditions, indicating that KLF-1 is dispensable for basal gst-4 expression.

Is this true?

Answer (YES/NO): NO